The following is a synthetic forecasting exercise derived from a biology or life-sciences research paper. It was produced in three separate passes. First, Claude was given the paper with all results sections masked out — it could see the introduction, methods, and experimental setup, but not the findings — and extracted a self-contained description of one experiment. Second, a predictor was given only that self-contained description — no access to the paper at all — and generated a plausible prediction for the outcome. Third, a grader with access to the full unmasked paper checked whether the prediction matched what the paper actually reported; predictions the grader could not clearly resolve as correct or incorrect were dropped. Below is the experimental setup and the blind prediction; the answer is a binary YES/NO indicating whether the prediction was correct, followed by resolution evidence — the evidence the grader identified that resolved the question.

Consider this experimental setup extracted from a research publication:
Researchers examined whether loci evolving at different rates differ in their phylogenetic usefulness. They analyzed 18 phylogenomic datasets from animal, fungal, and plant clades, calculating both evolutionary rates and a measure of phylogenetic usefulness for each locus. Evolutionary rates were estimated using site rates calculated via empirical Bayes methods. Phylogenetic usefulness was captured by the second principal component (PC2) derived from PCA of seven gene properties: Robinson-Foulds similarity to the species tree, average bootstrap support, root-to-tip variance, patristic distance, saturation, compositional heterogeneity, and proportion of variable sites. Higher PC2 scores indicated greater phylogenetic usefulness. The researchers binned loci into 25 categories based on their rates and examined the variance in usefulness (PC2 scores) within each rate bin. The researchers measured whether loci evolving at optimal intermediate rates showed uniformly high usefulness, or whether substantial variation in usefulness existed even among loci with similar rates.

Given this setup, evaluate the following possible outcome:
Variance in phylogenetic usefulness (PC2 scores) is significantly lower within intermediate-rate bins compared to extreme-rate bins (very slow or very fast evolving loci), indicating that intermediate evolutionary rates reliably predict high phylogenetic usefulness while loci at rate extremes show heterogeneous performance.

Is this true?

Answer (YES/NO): NO